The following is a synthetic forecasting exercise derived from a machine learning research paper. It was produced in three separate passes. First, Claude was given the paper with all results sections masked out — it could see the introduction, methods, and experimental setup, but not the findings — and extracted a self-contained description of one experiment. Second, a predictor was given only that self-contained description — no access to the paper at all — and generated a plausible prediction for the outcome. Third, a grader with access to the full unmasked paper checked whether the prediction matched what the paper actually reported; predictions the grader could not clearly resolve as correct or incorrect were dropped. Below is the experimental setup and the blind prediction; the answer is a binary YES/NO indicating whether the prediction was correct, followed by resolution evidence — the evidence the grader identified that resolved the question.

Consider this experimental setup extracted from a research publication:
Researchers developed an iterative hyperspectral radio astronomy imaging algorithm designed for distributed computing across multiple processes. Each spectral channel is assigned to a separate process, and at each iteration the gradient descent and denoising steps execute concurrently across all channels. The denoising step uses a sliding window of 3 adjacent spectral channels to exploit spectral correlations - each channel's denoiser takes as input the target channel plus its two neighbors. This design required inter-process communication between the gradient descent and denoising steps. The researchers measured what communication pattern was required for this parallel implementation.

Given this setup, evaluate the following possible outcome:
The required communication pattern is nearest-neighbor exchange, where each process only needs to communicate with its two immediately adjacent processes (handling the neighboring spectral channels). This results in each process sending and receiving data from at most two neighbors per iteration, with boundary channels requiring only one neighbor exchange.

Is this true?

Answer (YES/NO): YES